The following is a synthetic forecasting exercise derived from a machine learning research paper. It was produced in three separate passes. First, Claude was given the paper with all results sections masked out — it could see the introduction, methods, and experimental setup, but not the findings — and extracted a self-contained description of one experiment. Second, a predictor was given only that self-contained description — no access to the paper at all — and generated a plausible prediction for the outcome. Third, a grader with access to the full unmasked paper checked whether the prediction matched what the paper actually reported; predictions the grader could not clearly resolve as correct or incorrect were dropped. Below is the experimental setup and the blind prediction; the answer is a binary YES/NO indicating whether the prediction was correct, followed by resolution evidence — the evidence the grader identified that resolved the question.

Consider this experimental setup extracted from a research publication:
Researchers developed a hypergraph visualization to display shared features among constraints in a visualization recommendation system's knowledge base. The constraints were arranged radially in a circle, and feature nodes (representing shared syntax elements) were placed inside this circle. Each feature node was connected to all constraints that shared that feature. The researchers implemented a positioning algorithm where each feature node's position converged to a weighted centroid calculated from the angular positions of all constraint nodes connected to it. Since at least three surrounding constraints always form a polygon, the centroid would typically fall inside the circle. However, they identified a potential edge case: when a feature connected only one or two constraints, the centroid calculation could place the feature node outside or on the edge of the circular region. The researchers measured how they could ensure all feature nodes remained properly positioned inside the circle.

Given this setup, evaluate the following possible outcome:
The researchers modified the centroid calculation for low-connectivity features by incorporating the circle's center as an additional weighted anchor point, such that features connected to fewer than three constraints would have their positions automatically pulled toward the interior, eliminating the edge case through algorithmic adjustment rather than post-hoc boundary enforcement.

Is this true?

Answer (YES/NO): NO